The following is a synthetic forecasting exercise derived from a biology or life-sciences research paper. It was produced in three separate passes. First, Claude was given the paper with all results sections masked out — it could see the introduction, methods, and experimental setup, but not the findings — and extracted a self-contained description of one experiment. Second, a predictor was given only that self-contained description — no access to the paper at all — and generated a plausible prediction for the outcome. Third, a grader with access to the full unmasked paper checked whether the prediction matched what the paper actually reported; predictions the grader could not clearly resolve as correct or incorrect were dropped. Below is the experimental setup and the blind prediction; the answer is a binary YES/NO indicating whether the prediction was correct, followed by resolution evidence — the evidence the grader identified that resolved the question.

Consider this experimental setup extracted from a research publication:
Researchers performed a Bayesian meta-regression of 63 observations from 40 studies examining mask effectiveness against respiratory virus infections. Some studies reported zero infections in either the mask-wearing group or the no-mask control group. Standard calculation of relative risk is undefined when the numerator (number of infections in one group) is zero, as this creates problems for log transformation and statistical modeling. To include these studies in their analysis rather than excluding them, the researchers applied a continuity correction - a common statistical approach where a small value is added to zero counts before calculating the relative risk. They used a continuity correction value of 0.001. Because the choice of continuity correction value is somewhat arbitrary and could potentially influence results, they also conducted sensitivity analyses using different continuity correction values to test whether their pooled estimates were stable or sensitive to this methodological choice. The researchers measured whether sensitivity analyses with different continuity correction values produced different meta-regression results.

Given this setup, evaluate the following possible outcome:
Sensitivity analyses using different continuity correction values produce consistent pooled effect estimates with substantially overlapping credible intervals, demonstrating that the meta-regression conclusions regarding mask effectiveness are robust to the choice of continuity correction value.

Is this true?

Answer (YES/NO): YES